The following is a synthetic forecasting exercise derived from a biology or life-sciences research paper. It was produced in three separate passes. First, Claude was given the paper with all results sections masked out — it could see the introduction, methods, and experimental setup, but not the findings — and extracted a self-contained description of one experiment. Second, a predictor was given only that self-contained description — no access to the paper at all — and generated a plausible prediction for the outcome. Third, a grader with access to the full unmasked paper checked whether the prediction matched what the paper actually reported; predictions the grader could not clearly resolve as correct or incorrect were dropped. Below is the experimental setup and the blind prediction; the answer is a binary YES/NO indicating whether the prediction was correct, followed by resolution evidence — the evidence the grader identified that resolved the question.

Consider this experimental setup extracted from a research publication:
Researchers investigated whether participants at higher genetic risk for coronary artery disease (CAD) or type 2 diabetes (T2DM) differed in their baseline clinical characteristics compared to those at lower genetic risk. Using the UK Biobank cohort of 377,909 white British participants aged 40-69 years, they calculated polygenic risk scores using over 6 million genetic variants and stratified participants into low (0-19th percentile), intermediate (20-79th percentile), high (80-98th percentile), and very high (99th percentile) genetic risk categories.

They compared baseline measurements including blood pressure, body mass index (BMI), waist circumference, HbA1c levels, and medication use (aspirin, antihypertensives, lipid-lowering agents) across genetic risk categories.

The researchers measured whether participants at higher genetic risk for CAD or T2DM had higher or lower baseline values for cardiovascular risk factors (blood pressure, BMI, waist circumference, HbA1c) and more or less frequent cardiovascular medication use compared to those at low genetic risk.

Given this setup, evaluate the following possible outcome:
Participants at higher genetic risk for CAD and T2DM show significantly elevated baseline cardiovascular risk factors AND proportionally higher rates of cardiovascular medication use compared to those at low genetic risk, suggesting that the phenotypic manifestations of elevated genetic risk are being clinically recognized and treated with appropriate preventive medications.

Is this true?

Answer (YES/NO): YES